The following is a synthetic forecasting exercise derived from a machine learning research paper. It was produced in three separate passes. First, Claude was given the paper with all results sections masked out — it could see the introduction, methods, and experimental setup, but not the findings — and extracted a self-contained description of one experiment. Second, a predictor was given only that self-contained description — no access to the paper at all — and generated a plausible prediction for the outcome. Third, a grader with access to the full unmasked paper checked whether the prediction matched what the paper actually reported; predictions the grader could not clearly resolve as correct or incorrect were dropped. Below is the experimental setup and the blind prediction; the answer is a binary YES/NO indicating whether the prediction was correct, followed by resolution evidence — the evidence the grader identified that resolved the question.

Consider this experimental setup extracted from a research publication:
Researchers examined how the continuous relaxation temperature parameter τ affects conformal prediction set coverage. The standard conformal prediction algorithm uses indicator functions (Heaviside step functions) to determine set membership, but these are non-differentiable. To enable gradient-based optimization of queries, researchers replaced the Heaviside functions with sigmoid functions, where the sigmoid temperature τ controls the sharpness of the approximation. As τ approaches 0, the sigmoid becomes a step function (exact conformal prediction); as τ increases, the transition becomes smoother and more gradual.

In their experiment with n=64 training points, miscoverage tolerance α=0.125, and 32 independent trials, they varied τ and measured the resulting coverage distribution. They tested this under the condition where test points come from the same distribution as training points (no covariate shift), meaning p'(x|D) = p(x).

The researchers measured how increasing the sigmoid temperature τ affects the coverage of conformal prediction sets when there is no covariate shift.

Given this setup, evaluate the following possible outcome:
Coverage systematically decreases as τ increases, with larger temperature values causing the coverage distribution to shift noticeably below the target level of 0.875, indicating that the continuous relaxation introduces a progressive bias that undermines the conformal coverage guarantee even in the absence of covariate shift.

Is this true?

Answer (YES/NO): NO